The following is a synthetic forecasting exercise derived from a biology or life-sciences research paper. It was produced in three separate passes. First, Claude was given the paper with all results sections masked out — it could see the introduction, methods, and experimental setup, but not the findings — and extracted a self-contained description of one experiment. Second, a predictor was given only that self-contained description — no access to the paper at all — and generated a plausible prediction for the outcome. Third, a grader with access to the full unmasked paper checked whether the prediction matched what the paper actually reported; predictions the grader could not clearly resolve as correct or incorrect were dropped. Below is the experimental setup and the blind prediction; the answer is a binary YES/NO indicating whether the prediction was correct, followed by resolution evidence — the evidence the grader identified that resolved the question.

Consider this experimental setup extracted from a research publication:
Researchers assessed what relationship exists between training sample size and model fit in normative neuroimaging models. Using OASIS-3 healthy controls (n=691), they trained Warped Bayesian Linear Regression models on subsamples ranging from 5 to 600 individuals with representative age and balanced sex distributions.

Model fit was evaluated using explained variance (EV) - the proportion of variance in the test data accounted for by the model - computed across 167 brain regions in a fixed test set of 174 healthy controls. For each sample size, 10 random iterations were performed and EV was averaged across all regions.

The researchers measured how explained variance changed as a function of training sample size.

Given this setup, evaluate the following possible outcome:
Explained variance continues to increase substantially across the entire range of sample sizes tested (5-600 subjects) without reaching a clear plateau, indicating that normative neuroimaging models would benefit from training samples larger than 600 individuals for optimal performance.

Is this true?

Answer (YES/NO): NO